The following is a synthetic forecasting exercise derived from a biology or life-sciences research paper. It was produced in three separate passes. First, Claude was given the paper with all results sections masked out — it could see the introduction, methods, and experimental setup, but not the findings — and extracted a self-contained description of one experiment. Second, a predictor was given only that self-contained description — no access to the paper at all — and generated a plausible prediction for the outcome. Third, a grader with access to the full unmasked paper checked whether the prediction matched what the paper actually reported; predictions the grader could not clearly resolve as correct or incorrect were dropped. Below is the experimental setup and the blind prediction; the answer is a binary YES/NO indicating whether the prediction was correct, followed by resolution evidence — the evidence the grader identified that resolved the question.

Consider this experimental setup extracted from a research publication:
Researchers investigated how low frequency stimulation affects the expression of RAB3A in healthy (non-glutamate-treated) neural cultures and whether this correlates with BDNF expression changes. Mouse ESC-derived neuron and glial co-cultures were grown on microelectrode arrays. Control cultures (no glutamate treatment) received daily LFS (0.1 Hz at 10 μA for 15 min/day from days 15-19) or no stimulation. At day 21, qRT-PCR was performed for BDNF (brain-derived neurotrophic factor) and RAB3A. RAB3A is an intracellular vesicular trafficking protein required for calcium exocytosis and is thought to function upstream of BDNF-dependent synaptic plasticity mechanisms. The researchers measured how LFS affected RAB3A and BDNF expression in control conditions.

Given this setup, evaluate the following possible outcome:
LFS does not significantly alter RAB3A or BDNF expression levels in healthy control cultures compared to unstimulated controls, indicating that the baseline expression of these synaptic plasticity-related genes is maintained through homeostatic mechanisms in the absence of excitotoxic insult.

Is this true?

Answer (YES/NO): NO